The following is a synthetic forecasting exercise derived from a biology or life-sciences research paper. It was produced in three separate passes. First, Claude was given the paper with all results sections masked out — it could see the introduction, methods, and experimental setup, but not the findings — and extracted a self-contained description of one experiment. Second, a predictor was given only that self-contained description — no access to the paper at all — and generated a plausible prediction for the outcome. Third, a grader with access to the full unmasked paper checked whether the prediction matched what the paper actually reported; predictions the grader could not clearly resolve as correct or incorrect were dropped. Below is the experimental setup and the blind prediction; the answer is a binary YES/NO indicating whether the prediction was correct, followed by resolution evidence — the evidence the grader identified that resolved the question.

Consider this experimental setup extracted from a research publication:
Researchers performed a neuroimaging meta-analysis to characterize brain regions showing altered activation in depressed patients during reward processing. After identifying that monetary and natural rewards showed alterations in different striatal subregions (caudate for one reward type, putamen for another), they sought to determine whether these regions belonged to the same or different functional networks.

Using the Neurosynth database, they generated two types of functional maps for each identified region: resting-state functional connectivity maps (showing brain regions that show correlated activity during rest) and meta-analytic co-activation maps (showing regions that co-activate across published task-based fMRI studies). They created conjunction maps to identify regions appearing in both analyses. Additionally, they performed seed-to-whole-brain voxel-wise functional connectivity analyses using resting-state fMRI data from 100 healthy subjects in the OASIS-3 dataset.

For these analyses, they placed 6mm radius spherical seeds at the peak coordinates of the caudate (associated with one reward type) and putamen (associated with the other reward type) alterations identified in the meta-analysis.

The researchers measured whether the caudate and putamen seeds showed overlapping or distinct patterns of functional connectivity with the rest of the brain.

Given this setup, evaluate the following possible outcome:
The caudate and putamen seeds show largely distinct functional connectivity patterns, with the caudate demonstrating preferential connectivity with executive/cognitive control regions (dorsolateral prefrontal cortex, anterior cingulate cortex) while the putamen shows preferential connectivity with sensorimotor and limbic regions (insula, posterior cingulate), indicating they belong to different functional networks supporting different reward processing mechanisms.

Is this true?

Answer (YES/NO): NO